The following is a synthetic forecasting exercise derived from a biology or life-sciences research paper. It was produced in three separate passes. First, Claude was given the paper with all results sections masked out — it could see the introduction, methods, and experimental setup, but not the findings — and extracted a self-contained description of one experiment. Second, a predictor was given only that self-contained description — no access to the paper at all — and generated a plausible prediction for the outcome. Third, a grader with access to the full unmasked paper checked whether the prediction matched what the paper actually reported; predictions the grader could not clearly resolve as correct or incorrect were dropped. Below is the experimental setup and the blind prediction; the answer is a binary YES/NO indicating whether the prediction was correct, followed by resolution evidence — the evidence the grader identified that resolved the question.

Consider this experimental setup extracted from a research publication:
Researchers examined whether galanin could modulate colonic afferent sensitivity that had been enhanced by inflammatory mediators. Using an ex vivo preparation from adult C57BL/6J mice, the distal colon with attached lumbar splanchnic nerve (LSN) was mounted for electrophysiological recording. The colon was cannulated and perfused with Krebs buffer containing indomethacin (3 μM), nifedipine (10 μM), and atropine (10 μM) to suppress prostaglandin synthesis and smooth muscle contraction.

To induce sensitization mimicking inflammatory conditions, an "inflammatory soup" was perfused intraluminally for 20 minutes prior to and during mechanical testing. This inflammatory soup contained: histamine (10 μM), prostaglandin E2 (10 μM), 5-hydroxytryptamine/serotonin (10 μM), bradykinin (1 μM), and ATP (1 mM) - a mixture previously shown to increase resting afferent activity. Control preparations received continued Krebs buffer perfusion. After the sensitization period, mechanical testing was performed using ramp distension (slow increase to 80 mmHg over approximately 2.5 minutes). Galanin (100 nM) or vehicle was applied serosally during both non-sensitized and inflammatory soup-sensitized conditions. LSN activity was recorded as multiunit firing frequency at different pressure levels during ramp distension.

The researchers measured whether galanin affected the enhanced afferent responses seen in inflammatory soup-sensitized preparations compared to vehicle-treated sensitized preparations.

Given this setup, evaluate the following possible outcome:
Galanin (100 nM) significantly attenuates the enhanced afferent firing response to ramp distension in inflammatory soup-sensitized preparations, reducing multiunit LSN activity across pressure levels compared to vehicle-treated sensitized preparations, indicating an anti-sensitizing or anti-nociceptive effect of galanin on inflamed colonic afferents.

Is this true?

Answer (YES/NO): NO